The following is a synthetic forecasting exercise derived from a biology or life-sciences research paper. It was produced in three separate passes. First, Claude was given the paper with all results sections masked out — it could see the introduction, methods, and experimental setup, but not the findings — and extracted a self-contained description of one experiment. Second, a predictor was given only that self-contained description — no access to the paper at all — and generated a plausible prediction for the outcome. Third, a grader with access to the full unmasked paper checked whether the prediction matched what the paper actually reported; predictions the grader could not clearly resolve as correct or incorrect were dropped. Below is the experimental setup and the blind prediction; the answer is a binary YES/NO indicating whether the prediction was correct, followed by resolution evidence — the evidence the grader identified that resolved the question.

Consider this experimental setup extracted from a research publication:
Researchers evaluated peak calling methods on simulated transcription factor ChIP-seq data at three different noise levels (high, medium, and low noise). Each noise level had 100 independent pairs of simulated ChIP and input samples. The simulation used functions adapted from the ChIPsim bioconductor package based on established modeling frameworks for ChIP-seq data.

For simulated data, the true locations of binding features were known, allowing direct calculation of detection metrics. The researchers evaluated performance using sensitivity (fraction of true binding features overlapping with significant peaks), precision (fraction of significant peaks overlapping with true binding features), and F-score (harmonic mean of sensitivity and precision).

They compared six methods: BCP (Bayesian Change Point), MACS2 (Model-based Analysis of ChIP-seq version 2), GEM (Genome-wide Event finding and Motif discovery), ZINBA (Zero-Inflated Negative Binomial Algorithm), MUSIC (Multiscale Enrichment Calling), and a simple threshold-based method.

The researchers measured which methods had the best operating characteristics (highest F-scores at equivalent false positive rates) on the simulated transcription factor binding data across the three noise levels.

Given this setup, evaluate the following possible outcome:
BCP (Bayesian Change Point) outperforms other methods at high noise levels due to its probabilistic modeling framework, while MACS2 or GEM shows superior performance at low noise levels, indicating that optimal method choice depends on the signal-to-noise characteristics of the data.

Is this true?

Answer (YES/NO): NO